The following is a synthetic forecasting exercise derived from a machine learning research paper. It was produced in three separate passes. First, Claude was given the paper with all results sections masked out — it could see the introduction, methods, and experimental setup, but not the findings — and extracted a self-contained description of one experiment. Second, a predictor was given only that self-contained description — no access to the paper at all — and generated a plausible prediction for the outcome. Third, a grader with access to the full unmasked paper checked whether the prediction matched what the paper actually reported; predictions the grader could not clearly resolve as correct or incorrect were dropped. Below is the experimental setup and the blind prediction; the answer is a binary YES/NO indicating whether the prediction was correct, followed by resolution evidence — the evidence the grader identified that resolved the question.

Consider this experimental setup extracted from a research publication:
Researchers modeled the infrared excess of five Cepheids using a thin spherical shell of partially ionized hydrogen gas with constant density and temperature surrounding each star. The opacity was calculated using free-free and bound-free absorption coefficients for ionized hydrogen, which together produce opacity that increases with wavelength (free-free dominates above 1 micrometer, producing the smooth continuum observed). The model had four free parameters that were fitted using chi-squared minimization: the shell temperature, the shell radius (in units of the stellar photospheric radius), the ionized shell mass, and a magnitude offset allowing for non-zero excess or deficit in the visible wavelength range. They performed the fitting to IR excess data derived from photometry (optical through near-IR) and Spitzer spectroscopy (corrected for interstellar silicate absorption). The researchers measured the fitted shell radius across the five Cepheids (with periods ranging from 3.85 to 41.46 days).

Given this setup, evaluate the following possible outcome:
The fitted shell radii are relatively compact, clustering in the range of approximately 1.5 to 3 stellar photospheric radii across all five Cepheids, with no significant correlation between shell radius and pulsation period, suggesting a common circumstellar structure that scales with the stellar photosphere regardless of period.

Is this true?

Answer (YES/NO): NO